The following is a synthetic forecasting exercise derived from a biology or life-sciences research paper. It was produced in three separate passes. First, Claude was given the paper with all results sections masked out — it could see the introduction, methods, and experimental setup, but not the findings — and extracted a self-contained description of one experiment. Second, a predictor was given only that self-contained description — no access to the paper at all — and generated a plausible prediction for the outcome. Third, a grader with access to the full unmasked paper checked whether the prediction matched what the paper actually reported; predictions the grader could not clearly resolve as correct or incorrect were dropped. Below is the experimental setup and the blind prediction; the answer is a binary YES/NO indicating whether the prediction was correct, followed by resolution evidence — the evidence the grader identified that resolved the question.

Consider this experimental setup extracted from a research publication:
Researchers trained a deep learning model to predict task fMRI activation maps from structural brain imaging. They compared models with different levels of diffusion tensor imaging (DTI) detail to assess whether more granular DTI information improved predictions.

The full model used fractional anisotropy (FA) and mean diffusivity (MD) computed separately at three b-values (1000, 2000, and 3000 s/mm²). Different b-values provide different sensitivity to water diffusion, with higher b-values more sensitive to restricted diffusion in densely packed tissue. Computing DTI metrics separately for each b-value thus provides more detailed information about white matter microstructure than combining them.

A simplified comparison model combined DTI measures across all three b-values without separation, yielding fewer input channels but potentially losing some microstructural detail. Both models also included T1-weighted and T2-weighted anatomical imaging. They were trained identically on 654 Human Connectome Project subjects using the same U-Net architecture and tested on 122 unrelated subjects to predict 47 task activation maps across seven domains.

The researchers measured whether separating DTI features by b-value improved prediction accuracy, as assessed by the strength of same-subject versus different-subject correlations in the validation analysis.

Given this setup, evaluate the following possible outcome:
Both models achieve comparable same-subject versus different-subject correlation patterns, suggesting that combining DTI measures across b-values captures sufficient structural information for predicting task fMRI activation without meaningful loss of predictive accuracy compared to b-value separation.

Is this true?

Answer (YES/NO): NO